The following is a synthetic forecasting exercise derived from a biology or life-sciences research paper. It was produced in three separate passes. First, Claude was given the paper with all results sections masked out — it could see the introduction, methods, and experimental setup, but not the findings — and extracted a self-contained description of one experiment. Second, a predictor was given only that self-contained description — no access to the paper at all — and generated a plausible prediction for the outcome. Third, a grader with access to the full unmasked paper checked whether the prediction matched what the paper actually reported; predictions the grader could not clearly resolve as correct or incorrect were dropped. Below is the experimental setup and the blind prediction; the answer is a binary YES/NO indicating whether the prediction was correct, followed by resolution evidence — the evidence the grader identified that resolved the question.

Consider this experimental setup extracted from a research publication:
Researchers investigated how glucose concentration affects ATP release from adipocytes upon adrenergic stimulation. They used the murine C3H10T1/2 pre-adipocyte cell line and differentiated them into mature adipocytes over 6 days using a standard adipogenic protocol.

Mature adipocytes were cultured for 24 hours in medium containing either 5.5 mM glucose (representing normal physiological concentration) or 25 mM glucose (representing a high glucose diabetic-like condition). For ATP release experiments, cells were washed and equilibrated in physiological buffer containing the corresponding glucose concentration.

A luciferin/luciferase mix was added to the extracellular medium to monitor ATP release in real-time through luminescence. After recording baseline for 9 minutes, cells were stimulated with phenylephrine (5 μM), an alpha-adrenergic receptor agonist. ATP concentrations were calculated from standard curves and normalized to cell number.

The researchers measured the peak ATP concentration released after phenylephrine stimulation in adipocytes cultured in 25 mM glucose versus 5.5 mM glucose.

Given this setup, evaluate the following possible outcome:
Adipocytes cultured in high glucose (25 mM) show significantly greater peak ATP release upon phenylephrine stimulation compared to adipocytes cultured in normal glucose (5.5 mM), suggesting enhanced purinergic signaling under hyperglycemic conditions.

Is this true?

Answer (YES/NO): YES